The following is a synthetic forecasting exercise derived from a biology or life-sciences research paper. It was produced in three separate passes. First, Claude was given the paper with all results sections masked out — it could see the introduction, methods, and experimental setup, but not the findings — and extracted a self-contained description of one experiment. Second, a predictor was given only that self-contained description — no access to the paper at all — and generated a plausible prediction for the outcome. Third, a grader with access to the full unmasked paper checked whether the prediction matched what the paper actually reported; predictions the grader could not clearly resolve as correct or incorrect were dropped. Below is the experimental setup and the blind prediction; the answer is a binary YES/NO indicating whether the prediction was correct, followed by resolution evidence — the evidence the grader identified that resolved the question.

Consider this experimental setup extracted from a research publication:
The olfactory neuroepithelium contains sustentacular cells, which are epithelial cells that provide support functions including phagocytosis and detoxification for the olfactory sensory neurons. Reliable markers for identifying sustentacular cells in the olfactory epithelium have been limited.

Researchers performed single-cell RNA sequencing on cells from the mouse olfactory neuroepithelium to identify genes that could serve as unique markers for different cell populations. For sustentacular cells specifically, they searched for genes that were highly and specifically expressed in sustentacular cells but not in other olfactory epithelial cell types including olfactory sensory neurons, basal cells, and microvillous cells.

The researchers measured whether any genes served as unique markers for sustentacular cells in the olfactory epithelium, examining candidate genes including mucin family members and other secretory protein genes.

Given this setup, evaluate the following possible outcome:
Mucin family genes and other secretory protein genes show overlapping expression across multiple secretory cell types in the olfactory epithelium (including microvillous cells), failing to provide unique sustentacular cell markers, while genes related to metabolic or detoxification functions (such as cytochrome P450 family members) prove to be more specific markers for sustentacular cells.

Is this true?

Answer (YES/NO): NO